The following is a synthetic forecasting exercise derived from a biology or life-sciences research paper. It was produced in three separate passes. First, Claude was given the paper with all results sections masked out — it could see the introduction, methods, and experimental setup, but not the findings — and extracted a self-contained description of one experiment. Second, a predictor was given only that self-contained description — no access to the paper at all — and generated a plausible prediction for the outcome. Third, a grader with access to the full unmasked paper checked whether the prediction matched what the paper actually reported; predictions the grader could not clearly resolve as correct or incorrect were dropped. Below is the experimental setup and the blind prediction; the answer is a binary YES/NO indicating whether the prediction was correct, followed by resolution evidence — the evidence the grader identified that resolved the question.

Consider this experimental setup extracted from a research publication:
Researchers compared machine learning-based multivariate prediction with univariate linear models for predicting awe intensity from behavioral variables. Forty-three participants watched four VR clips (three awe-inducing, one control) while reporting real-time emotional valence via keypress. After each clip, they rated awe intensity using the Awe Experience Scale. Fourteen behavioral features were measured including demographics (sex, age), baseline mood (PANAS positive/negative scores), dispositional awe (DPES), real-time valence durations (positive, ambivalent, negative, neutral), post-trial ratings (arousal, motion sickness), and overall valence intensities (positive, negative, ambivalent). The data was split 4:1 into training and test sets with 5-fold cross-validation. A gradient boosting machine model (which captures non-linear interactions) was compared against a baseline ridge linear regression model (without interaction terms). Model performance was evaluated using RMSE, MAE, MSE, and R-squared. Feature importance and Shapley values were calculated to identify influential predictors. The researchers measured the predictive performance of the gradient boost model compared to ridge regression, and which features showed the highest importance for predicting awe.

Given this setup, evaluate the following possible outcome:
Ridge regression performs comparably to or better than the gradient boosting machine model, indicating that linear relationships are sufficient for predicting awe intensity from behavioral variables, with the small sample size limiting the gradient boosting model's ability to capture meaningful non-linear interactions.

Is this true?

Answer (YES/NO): NO